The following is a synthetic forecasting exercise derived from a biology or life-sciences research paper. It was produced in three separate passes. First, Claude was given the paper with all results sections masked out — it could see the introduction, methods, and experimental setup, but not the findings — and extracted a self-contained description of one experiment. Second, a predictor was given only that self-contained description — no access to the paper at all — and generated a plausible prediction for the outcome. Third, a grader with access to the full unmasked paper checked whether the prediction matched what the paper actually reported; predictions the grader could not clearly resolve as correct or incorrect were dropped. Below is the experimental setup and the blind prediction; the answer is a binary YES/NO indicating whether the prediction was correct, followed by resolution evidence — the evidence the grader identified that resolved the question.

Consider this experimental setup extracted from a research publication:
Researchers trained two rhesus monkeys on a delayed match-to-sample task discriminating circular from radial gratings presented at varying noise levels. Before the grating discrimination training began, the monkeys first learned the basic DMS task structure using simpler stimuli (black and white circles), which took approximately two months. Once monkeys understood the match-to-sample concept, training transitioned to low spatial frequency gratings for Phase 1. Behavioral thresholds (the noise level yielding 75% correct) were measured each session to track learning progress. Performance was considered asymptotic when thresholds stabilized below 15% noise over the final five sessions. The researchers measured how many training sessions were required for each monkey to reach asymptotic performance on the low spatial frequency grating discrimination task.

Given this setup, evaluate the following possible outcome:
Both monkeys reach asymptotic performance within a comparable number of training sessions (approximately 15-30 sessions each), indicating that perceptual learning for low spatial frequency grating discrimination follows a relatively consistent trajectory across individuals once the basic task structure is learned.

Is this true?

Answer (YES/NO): NO